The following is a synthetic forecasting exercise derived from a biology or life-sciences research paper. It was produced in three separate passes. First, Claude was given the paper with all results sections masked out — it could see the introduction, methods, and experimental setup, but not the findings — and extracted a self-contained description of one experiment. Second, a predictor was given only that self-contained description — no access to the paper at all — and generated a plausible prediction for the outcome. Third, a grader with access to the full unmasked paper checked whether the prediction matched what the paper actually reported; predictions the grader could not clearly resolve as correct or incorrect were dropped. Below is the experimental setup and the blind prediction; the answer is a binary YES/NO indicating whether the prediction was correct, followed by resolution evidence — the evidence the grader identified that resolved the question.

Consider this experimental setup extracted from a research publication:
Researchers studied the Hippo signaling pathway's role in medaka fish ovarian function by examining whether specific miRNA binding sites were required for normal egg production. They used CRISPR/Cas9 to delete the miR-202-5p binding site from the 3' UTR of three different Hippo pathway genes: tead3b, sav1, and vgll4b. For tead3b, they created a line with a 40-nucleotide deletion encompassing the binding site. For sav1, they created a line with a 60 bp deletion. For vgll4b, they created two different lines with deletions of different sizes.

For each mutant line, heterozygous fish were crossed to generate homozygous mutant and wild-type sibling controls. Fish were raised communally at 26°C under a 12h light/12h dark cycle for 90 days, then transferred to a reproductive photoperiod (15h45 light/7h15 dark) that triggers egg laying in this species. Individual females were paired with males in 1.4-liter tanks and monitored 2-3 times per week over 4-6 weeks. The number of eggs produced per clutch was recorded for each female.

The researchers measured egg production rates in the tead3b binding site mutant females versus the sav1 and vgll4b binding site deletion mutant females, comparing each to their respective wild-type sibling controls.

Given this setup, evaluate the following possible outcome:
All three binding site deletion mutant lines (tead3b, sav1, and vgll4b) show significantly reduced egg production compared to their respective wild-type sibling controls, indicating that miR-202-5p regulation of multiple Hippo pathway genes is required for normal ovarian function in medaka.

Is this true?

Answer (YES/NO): NO